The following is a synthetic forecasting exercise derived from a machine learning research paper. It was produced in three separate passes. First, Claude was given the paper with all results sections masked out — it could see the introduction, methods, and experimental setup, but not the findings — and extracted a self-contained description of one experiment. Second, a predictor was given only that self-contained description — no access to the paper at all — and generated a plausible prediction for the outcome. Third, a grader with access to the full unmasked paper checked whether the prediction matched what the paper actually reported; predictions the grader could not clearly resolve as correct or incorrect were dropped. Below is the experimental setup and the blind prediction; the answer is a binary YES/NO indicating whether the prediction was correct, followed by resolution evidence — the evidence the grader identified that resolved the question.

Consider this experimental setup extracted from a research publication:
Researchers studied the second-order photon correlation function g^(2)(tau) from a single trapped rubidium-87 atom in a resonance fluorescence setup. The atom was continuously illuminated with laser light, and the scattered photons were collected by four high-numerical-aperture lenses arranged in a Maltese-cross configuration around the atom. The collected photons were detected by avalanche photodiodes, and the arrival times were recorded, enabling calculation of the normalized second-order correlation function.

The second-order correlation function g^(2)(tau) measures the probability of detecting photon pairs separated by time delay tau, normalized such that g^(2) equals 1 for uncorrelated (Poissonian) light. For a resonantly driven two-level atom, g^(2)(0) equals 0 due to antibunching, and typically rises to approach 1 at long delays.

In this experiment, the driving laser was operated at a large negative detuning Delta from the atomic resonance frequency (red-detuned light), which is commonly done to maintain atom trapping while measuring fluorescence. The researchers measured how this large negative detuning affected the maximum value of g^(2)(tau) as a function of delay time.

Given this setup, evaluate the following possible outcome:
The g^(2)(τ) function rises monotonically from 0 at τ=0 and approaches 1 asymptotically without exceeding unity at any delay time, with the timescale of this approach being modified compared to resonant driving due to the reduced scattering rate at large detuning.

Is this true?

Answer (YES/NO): NO